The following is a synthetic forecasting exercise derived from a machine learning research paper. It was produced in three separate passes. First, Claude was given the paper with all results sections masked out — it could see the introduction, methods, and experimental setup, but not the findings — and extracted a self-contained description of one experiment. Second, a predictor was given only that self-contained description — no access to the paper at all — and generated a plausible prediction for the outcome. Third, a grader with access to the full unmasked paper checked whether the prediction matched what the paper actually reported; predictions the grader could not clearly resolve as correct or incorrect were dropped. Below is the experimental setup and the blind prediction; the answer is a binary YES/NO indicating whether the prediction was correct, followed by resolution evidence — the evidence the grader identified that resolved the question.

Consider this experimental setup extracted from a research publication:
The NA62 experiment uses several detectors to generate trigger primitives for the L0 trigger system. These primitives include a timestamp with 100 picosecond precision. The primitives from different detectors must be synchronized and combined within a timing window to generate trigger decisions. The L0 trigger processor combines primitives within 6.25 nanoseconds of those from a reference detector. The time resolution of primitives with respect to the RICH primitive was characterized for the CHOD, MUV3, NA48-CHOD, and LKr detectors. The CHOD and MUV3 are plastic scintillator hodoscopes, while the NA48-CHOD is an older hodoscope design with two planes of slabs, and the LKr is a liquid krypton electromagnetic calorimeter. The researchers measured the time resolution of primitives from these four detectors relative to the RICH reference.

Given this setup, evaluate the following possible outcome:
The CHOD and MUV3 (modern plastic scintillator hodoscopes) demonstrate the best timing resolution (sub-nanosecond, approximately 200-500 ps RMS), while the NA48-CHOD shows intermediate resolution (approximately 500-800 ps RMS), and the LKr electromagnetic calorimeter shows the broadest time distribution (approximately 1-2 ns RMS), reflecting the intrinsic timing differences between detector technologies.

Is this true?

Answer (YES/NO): NO